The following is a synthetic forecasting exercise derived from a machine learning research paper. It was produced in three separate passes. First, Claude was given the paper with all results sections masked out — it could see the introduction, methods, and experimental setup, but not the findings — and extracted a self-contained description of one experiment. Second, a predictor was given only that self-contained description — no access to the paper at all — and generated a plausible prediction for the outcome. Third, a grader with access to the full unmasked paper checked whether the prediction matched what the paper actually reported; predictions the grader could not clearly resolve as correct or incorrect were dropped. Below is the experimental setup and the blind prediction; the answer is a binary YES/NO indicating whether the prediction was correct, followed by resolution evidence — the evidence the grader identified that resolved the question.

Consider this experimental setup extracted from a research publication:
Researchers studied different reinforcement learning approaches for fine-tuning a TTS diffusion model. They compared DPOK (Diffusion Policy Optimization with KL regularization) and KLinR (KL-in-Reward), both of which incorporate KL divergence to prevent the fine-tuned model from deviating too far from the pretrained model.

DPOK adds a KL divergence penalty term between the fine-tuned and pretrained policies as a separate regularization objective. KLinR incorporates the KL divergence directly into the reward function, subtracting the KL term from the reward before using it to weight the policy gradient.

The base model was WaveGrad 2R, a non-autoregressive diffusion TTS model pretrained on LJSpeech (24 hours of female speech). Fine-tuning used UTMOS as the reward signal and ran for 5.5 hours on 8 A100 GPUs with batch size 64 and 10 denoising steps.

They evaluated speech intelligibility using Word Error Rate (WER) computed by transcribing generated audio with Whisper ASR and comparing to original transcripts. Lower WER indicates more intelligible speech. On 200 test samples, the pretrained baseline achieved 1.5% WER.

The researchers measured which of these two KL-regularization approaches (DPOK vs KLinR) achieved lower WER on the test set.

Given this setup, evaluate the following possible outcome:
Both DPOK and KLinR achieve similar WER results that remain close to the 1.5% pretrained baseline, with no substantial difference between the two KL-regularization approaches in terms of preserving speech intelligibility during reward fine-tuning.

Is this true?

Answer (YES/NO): YES